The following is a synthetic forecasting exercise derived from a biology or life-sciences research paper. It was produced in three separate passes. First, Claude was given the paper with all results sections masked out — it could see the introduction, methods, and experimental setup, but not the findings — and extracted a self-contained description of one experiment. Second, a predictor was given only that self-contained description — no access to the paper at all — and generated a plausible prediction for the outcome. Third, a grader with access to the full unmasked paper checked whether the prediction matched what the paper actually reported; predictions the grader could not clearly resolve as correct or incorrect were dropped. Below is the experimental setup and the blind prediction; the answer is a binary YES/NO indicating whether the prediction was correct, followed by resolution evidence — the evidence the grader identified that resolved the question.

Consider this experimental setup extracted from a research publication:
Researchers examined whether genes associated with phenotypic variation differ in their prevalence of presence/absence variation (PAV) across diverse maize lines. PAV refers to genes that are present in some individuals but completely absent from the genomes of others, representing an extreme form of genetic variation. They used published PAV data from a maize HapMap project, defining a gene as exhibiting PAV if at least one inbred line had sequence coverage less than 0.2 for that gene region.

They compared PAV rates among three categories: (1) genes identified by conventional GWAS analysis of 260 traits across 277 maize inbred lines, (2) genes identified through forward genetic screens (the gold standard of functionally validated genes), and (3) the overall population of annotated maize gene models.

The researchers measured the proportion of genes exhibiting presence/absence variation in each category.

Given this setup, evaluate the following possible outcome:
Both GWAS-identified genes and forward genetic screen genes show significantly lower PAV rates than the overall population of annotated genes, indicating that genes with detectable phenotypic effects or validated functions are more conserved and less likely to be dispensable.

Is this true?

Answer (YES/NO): YES